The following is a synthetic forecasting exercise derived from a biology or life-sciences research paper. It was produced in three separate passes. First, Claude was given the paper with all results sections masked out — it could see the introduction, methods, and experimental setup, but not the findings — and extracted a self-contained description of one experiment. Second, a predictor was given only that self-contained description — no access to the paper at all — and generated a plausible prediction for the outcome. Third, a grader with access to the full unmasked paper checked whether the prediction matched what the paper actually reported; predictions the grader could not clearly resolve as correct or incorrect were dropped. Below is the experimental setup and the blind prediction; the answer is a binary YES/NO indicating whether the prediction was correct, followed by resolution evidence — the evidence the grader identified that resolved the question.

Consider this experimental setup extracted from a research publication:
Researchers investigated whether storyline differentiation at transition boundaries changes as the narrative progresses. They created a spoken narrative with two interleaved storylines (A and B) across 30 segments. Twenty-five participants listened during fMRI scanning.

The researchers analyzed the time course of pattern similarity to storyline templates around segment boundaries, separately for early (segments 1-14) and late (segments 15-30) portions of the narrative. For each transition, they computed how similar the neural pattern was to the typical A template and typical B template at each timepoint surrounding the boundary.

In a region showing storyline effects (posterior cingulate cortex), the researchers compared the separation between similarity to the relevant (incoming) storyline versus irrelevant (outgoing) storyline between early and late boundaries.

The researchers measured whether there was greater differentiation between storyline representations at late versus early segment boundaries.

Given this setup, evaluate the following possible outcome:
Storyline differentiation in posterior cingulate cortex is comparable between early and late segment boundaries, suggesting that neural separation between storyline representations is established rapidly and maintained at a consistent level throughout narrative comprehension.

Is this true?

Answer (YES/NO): NO